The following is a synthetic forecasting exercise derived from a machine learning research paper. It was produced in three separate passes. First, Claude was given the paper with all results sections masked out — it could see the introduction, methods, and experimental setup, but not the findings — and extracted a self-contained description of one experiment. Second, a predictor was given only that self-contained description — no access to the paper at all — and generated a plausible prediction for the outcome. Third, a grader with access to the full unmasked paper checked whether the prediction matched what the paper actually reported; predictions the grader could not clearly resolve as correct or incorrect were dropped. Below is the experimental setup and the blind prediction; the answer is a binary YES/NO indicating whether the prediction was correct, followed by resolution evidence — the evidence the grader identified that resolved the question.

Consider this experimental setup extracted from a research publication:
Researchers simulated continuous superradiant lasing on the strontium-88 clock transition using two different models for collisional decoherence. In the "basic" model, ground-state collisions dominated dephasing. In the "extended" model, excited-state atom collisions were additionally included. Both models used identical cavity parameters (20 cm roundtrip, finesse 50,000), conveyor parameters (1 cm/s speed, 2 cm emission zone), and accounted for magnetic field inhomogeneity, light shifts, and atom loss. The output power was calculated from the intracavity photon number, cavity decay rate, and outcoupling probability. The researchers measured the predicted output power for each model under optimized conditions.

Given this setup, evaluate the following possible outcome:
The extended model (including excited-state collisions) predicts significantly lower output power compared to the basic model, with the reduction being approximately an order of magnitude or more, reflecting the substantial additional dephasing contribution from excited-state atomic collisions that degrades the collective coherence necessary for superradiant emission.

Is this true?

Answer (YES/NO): NO